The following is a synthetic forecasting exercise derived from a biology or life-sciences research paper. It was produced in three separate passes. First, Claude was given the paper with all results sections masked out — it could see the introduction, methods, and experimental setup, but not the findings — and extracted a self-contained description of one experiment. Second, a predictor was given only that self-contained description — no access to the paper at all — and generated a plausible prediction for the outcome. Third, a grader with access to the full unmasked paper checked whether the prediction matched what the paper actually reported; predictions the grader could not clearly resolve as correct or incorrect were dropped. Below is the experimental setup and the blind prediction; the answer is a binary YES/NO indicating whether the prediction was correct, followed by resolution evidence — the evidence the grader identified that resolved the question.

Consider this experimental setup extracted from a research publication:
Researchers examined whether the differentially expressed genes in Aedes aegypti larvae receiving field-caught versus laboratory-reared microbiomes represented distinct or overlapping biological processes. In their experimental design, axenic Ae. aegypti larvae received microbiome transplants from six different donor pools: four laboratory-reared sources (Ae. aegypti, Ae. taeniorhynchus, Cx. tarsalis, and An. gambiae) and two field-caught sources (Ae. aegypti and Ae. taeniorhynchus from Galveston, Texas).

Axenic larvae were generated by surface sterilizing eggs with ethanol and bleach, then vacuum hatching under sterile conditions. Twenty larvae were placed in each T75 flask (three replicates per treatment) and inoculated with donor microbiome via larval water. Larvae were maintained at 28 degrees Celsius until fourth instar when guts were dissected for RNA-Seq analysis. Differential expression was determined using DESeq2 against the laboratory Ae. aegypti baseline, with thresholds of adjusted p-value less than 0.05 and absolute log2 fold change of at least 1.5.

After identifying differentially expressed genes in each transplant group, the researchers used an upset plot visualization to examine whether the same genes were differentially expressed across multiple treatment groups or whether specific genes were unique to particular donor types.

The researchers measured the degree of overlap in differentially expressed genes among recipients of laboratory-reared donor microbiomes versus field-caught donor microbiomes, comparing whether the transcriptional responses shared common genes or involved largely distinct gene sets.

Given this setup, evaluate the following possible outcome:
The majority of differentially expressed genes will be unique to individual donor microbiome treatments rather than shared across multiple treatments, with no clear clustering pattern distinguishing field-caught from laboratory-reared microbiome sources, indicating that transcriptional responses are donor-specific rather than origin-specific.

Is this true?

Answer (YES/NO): NO